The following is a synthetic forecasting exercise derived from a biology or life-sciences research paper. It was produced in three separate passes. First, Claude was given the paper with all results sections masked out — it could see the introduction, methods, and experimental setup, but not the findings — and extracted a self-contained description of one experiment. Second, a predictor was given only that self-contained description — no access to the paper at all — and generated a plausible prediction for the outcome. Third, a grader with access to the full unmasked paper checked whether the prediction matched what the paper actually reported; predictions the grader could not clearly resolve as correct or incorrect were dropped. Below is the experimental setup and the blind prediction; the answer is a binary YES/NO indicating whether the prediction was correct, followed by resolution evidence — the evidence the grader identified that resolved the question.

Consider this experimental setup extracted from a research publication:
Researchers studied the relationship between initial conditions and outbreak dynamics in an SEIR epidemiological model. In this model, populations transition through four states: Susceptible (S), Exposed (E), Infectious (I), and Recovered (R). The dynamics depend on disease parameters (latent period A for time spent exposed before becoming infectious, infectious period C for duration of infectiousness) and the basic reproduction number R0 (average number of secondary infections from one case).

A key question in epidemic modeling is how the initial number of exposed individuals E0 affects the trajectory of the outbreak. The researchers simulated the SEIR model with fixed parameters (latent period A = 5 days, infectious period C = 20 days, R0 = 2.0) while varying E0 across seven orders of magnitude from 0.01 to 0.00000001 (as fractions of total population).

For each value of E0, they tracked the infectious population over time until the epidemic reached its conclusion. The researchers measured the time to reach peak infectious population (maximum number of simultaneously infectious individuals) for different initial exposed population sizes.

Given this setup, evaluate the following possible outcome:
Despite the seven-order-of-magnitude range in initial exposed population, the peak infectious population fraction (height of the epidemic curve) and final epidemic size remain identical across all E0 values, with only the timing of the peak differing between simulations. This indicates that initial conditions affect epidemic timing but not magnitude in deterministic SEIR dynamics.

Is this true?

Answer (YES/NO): YES